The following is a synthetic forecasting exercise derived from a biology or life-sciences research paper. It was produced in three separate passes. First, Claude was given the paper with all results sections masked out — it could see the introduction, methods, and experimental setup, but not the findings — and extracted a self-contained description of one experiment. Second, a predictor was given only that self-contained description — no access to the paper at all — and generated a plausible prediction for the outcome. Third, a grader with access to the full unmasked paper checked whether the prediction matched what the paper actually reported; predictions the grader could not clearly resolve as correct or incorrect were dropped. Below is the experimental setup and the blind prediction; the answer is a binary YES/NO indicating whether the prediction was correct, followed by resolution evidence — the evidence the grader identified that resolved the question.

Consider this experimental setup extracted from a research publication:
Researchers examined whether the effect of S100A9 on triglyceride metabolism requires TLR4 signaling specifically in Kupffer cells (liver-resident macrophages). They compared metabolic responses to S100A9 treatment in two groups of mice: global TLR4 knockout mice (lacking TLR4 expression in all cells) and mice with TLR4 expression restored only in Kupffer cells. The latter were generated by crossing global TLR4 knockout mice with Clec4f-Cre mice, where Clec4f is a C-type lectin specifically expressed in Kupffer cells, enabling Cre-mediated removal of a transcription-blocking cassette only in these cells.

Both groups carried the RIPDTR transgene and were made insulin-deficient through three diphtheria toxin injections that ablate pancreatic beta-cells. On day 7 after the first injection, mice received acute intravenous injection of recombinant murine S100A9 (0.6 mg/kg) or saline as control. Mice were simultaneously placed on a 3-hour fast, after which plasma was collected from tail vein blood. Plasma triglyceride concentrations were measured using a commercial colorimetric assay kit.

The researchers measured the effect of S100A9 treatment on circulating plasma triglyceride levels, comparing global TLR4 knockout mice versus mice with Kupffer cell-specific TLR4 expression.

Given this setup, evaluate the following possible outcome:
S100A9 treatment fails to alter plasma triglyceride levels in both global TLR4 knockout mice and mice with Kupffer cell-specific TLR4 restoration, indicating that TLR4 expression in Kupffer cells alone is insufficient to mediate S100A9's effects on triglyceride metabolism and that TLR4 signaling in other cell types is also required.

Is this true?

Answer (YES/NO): NO